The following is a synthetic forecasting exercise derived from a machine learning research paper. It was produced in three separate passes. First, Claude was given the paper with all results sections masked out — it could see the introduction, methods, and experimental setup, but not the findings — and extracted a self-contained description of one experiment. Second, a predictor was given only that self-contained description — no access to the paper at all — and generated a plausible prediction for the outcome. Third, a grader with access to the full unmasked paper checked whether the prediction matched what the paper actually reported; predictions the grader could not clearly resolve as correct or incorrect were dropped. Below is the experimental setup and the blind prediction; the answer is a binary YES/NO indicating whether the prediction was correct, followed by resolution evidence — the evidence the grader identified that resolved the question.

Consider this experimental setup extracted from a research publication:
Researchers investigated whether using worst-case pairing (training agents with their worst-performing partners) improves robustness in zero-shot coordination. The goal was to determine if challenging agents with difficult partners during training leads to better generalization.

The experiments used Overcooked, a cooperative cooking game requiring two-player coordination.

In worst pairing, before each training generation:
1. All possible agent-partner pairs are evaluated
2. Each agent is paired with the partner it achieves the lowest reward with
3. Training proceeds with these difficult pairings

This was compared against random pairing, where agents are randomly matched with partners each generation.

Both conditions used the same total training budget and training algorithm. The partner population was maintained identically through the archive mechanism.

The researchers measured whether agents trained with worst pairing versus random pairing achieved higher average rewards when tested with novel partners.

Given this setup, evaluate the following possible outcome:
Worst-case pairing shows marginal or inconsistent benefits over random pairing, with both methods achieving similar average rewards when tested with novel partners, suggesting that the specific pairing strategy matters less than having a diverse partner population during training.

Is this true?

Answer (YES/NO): NO